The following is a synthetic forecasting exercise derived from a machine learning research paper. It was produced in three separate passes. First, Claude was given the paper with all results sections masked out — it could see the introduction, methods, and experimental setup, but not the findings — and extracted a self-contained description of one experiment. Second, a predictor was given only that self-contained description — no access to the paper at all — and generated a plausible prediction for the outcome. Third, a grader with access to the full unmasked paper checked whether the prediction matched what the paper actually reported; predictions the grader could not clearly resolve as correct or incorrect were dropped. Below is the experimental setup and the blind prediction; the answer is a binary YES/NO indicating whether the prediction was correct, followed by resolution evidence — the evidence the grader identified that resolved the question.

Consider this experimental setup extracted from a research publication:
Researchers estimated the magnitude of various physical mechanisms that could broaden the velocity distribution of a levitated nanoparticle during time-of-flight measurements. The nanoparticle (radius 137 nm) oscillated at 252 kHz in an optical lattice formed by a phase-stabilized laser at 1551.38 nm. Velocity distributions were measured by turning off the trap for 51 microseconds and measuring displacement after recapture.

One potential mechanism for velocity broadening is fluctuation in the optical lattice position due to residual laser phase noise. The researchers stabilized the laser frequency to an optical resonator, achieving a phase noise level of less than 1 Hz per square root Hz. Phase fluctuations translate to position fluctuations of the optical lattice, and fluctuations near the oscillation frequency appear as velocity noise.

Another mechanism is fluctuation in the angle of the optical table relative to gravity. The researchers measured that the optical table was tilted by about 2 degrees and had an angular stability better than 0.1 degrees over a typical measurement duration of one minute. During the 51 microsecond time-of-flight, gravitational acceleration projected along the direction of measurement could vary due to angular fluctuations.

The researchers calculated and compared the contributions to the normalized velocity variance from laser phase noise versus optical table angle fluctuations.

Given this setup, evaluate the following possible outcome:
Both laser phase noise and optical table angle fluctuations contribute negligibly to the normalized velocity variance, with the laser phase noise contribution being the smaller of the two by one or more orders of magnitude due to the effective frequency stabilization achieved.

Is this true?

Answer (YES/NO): YES